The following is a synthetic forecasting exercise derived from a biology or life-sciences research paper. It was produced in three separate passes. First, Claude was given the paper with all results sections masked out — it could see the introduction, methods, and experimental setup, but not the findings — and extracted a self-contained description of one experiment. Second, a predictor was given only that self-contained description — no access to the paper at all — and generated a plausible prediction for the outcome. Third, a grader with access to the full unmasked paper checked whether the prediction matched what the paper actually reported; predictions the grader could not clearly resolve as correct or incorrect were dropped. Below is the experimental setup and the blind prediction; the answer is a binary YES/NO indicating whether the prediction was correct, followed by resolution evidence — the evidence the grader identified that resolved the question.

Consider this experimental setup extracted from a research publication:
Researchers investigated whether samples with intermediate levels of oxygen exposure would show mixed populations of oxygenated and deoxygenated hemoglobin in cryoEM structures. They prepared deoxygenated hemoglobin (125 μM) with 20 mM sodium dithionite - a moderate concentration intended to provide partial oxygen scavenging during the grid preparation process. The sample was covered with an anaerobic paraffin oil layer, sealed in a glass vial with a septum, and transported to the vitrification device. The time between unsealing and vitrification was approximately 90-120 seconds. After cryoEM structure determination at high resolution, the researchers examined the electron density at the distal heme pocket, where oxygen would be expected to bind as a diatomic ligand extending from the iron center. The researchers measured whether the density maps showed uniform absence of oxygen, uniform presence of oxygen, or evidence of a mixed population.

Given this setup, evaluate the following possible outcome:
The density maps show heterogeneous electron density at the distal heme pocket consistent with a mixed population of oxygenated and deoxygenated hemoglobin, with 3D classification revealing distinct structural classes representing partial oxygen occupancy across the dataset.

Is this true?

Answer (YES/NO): NO